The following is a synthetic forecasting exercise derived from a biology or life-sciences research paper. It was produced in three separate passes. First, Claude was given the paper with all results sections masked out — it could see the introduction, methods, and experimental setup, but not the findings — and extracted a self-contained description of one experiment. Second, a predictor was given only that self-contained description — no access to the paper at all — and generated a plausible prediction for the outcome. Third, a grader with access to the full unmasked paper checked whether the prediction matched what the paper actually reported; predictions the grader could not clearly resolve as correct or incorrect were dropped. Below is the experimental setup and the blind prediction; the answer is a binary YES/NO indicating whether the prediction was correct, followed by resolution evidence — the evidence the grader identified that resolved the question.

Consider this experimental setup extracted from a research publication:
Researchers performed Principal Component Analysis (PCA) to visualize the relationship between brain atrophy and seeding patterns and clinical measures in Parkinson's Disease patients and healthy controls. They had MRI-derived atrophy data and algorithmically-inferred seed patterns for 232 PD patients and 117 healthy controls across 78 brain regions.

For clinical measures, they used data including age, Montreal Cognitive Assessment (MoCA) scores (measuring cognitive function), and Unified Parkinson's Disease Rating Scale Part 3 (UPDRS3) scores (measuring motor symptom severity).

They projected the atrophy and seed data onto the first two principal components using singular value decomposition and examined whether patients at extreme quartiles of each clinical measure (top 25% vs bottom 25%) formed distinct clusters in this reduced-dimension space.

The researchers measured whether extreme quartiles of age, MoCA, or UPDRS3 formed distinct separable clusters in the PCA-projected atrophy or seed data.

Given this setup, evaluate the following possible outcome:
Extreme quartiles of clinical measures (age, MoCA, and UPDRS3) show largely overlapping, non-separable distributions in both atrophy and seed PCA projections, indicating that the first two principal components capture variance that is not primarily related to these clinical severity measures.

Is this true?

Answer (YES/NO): YES